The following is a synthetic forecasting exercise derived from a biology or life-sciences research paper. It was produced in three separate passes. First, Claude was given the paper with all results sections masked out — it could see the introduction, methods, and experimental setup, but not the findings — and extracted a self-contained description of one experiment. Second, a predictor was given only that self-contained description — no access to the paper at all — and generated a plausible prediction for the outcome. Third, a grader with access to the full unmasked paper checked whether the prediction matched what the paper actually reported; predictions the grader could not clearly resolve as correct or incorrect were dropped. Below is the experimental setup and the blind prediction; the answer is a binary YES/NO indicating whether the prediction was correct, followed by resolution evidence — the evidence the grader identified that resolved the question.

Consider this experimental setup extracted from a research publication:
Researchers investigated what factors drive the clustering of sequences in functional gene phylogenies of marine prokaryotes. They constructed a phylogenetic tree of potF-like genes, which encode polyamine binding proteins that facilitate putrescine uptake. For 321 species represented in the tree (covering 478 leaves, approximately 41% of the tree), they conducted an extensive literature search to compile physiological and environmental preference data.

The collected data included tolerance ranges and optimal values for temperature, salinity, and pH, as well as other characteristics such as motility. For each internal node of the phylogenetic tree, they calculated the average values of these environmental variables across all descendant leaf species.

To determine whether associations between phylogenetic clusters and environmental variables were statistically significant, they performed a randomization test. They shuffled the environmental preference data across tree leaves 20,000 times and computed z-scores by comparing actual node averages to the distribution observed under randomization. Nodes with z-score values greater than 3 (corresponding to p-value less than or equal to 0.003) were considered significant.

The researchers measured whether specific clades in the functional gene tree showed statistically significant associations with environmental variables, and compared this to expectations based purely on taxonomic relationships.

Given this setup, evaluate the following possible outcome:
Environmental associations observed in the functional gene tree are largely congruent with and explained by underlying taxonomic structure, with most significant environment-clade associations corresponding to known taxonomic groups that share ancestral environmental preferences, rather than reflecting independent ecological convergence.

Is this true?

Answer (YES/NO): NO